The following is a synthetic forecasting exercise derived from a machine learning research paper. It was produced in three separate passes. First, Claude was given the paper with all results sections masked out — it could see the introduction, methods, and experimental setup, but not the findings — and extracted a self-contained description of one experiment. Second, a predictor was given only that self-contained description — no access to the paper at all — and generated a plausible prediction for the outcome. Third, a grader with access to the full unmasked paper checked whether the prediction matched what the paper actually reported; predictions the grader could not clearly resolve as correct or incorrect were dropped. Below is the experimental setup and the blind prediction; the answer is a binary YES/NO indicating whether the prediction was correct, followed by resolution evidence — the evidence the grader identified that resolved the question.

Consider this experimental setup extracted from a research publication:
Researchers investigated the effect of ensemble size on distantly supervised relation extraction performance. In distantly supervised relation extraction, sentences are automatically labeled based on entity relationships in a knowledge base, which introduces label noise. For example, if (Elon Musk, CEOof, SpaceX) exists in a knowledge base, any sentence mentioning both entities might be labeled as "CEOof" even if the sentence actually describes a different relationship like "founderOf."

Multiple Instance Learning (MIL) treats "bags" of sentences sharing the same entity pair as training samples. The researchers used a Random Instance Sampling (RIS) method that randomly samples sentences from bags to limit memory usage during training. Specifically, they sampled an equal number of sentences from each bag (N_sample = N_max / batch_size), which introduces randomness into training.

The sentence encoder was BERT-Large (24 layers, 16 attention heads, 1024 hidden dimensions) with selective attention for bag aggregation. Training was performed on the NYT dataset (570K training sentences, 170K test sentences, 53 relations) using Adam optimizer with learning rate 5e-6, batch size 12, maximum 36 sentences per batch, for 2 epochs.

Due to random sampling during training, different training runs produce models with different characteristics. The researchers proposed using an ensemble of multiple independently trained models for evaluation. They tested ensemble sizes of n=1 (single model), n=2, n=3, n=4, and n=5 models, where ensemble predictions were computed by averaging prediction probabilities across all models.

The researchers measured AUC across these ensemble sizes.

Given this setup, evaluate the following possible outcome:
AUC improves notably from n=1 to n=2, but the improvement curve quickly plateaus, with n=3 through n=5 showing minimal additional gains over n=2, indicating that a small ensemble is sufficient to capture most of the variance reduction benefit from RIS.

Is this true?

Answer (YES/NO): NO